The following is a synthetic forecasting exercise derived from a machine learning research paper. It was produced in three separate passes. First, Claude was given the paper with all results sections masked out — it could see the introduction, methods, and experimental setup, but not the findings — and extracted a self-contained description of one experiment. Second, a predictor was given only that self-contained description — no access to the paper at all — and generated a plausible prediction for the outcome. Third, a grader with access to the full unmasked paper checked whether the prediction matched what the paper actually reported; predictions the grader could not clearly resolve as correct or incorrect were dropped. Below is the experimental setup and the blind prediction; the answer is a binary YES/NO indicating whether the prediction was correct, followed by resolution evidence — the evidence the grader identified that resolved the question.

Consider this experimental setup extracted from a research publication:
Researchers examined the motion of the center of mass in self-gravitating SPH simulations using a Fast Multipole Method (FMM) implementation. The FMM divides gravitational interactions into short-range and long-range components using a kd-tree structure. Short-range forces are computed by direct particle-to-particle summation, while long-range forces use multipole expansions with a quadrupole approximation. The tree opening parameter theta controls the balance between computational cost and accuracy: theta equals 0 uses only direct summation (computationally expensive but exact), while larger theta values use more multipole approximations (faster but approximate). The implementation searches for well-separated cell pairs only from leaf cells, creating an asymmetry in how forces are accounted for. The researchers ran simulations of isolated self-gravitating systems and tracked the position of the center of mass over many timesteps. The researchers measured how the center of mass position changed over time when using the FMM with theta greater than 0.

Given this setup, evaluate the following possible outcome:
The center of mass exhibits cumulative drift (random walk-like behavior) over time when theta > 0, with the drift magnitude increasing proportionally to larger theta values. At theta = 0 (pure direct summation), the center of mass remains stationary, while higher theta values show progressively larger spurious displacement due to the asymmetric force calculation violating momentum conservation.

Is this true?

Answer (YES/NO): YES